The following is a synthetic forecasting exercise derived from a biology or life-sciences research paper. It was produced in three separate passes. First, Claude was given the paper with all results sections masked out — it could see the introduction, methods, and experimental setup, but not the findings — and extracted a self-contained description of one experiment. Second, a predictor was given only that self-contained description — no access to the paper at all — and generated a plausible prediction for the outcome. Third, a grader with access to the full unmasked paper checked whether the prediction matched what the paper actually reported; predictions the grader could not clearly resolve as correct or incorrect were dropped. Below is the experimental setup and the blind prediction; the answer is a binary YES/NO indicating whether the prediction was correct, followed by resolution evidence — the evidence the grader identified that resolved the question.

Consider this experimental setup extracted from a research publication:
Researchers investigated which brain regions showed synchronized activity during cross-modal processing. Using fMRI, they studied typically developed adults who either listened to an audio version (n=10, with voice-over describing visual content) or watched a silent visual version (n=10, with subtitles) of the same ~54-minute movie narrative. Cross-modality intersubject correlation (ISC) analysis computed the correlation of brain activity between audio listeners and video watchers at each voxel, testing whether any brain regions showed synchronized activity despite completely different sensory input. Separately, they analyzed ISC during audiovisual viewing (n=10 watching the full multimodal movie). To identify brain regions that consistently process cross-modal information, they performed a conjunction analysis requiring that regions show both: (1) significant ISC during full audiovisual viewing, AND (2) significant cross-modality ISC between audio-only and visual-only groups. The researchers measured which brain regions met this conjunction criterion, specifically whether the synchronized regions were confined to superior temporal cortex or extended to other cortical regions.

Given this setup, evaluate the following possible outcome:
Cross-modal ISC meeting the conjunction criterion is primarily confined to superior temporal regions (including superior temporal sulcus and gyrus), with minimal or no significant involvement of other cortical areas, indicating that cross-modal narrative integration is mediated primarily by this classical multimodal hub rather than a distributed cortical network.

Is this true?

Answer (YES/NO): NO